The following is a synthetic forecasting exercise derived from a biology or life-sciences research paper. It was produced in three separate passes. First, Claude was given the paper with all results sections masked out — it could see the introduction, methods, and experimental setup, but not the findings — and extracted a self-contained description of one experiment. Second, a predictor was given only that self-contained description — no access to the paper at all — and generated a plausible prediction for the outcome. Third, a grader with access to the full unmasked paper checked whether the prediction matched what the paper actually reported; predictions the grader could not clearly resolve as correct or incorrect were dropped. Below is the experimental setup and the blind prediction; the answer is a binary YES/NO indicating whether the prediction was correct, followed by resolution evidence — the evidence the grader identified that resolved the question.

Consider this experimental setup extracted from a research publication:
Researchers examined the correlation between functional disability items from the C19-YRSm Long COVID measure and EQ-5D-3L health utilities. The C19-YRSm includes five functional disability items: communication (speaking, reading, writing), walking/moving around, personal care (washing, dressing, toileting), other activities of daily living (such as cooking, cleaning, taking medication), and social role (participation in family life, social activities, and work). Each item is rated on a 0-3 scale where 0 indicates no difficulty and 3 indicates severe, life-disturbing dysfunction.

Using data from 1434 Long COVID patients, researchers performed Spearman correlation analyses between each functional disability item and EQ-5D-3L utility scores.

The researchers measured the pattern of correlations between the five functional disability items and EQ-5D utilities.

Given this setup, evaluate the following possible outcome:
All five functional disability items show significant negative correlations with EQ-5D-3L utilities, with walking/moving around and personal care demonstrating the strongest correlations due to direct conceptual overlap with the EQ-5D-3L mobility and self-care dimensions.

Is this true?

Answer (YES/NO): NO